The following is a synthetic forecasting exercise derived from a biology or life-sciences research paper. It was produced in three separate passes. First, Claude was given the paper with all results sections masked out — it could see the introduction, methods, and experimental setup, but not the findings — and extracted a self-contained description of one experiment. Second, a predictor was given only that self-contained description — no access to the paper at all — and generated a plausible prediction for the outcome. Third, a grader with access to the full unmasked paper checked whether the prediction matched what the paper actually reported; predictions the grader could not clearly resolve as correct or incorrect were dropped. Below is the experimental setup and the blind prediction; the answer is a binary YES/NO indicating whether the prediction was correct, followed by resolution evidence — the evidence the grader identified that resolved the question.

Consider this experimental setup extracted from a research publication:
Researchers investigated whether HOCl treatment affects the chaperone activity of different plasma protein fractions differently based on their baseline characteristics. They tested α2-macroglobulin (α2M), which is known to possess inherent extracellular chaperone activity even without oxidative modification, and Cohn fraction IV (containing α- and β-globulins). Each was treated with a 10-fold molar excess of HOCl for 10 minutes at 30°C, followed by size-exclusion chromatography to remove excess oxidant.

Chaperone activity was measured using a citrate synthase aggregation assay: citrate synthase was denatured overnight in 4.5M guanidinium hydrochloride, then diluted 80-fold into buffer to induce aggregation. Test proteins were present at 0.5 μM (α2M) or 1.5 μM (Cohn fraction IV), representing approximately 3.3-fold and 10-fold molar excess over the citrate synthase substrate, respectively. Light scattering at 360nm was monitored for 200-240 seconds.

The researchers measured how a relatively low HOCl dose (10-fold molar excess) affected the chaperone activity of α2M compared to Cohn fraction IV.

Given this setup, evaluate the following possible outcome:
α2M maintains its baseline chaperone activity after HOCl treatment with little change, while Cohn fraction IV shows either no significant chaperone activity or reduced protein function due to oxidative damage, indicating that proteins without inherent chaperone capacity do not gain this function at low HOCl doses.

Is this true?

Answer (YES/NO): NO